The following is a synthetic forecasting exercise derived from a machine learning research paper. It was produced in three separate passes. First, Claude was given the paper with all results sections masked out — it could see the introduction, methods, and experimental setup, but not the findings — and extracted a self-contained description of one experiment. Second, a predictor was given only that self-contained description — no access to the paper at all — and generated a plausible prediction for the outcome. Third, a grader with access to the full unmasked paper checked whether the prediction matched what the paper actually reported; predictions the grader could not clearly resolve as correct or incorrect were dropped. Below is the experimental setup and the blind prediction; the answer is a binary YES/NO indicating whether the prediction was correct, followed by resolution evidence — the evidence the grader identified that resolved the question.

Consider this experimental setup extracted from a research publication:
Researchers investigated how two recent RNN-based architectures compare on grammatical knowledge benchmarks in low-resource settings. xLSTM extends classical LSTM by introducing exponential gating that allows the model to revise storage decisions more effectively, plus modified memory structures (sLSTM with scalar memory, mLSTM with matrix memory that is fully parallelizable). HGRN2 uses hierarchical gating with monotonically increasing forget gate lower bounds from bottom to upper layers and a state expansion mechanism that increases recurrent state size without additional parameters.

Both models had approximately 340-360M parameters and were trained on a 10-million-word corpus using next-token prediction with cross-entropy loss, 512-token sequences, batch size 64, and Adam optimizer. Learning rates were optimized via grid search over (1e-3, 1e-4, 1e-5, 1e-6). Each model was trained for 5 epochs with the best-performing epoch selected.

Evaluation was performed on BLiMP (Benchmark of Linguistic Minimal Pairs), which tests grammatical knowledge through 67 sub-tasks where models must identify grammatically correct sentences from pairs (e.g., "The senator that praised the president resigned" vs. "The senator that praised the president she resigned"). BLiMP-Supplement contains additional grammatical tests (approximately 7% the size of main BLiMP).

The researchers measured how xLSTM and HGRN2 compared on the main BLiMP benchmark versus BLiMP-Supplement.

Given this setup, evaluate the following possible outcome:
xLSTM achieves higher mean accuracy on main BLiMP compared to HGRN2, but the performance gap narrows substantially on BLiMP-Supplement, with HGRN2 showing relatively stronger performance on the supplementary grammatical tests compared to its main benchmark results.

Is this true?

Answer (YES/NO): NO